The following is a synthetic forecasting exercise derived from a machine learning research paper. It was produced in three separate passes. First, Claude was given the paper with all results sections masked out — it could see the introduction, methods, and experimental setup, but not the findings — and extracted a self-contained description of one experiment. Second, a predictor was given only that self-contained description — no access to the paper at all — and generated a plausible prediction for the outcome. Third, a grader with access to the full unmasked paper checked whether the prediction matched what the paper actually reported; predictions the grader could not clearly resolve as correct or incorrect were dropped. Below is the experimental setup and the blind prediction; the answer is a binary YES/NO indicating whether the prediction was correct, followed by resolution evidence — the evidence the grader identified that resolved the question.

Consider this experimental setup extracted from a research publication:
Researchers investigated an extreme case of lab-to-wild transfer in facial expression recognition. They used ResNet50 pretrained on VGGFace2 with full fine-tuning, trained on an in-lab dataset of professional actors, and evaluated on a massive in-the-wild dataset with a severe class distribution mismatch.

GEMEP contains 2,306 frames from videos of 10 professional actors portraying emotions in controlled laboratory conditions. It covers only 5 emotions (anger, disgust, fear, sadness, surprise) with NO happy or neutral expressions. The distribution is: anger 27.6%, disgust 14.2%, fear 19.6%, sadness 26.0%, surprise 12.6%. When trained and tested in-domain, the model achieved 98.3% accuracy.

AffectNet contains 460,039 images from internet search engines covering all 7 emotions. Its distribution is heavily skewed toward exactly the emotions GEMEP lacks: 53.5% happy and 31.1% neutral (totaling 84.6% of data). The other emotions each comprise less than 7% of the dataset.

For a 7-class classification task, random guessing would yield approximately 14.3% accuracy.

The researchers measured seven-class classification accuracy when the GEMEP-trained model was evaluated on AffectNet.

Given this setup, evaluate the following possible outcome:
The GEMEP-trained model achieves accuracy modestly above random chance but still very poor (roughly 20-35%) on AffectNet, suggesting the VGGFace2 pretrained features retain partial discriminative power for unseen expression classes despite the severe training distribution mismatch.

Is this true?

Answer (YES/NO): NO